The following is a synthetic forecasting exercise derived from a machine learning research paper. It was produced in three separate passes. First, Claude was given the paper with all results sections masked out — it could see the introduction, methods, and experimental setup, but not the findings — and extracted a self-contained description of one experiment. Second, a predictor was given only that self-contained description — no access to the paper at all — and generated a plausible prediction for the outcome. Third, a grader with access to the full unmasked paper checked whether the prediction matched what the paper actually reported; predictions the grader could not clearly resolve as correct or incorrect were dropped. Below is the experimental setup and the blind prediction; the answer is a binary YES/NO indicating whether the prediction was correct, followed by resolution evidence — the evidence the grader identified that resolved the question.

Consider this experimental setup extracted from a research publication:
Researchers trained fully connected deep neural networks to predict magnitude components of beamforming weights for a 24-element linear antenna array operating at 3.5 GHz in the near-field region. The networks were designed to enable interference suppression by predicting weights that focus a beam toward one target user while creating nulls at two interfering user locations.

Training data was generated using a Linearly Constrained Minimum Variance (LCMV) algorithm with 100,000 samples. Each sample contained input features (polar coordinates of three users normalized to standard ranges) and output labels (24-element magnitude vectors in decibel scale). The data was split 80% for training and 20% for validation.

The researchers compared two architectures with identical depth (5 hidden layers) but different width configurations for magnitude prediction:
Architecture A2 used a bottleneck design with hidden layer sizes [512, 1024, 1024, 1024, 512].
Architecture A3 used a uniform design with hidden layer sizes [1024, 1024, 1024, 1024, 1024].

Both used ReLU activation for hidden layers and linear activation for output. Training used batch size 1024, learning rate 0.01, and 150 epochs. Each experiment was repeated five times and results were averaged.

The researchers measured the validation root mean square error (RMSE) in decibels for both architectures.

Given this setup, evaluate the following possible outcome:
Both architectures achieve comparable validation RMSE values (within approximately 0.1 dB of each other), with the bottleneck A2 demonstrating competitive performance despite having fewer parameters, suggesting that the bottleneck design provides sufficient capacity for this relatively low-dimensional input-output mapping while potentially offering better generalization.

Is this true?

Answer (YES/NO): NO